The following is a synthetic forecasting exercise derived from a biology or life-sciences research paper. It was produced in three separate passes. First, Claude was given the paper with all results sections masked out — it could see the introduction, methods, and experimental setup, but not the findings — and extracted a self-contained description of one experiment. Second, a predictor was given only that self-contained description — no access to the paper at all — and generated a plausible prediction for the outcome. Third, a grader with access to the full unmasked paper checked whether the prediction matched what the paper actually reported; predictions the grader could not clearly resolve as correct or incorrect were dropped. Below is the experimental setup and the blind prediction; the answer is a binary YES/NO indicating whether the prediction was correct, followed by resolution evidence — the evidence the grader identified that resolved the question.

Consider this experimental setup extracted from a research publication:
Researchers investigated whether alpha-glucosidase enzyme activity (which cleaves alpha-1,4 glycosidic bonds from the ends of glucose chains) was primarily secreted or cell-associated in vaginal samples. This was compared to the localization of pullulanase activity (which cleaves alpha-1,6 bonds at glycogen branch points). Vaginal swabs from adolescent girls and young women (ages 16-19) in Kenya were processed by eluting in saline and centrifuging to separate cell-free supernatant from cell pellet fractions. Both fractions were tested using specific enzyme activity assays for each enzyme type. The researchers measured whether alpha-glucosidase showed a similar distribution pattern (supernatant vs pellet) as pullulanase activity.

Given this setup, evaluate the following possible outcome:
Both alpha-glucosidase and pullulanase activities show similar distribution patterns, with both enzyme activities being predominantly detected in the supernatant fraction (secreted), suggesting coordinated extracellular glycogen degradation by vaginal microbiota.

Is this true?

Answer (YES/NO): YES